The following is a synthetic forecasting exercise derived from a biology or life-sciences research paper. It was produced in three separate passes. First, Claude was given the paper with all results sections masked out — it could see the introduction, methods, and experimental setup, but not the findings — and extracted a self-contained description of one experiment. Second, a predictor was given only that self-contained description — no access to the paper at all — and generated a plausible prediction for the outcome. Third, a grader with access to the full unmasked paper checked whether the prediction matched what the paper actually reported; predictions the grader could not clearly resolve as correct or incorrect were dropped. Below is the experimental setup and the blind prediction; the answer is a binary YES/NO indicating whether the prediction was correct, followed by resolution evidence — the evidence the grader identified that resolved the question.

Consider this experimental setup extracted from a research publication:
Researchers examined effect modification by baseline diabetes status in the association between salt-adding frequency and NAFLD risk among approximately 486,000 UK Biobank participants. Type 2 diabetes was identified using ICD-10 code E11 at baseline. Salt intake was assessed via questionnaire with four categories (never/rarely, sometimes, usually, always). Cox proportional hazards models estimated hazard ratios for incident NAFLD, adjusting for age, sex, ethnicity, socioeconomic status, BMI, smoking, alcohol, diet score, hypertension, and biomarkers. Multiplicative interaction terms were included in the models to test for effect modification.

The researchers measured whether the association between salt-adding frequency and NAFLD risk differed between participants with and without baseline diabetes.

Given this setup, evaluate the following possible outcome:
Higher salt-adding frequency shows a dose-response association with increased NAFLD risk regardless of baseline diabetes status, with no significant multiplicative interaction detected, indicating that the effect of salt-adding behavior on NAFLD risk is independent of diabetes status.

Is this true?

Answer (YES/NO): NO